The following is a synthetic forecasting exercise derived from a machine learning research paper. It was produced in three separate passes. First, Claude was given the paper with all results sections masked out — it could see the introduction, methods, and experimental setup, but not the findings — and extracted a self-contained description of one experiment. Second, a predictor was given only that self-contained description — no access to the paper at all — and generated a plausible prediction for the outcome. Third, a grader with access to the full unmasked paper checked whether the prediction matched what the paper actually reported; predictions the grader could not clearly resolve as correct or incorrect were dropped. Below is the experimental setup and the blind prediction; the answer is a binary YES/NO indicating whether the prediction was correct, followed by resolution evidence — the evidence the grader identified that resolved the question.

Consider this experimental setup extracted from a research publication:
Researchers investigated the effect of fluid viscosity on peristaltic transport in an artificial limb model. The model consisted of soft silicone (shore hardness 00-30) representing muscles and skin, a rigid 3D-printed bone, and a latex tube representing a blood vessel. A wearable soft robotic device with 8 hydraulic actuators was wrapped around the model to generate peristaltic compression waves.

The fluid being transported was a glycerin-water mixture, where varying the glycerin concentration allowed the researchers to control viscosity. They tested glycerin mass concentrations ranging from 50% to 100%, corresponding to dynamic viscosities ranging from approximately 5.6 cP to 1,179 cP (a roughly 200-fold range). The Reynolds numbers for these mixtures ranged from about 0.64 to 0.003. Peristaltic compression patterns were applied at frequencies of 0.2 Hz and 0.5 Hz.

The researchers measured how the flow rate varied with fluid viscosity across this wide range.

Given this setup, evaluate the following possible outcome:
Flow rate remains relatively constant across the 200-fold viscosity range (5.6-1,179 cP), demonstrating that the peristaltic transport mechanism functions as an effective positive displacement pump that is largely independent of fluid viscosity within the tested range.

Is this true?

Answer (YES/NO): YES